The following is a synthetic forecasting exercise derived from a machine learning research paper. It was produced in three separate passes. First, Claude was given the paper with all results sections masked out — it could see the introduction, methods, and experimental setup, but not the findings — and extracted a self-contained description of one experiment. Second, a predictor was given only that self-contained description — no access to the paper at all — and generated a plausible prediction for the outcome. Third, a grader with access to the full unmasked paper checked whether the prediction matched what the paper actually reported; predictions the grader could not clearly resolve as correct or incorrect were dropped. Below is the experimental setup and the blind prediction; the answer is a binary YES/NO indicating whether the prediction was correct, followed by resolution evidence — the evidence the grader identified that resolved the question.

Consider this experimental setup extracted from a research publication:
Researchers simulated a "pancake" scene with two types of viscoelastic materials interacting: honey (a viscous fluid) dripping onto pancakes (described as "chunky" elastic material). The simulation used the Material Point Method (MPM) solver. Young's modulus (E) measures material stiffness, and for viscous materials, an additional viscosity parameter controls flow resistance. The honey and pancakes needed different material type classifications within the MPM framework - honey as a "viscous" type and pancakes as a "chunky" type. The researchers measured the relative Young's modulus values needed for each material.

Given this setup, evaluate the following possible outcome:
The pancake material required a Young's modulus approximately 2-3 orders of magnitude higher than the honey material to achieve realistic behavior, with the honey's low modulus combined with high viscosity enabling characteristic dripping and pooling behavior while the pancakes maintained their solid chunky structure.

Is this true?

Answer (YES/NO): NO